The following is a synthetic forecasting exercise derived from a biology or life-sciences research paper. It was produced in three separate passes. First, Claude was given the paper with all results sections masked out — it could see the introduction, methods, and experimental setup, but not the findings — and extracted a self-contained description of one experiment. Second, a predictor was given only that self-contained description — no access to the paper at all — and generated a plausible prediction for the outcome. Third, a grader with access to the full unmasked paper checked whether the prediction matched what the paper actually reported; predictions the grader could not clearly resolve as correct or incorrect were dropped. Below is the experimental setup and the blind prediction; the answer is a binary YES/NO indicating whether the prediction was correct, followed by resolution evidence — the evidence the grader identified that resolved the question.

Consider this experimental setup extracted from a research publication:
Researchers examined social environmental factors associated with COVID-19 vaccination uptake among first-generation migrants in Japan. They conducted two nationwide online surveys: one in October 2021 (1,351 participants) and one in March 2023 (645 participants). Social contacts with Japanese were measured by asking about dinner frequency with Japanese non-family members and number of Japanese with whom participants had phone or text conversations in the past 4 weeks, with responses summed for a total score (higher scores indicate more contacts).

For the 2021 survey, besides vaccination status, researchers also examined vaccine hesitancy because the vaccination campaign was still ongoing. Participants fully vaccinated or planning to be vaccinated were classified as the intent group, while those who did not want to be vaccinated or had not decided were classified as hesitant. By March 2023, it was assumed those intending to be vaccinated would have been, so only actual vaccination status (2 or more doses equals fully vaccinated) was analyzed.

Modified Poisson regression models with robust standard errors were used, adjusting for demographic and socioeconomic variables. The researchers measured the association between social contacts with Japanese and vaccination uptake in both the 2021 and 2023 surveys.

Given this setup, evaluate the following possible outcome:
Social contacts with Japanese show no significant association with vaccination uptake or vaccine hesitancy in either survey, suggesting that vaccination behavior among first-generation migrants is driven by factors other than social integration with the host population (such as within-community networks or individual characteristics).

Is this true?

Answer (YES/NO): NO